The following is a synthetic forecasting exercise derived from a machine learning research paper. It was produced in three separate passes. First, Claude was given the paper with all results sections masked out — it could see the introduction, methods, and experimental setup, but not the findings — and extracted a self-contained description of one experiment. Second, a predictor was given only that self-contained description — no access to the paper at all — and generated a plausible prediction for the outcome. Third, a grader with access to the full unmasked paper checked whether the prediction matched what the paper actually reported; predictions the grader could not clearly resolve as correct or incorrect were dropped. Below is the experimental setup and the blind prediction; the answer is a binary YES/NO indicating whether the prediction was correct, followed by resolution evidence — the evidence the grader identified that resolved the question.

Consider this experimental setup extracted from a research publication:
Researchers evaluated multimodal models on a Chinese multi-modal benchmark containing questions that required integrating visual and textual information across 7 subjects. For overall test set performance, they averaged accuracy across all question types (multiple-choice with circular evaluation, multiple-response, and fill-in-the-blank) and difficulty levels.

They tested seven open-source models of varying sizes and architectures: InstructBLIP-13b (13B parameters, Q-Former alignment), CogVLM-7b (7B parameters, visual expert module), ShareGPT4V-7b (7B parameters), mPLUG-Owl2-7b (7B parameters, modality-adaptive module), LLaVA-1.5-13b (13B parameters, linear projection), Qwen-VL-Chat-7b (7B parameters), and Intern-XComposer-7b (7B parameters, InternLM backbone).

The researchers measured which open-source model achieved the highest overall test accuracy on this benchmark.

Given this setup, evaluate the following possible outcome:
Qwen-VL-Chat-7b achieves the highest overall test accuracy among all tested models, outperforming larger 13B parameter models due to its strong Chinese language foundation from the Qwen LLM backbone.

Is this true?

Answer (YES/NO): NO